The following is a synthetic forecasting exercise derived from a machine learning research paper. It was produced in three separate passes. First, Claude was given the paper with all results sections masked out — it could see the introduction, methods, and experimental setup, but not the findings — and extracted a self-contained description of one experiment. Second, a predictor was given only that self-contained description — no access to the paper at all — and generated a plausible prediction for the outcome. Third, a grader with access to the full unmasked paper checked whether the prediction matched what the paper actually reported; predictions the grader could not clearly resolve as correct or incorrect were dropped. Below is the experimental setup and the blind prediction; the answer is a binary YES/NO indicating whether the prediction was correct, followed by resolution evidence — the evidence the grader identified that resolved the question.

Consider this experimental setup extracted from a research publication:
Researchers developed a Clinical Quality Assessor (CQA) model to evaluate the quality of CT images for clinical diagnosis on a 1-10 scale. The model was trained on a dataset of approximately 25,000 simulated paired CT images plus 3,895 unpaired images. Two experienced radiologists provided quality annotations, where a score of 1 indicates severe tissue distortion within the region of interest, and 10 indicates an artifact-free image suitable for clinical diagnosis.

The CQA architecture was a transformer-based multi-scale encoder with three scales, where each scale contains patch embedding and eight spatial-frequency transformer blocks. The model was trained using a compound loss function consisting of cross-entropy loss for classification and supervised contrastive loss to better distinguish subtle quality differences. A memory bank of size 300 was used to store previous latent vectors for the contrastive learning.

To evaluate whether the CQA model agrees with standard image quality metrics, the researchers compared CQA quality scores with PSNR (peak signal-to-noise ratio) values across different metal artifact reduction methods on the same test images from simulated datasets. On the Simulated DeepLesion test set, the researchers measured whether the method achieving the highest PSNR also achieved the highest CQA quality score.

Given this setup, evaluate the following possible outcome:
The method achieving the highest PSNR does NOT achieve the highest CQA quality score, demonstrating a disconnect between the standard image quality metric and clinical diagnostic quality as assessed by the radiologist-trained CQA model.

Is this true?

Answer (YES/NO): YES